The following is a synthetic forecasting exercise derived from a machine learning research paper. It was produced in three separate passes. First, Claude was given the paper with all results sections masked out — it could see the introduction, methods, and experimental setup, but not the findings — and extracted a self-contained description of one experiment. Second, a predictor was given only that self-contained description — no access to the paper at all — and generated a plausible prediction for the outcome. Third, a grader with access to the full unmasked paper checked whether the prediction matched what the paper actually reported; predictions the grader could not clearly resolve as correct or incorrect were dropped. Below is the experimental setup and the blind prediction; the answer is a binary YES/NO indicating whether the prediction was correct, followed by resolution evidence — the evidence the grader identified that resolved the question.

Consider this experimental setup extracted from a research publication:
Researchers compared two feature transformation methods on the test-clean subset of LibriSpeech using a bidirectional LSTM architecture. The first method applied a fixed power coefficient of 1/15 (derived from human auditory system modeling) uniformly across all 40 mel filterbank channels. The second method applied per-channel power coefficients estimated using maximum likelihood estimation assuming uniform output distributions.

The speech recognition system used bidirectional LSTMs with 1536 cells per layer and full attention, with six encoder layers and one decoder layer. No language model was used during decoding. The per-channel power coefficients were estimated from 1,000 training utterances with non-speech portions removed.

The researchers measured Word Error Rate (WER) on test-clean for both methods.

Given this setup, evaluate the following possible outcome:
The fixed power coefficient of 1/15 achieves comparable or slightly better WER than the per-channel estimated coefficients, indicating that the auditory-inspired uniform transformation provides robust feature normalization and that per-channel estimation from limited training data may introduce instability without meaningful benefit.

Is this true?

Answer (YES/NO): YES